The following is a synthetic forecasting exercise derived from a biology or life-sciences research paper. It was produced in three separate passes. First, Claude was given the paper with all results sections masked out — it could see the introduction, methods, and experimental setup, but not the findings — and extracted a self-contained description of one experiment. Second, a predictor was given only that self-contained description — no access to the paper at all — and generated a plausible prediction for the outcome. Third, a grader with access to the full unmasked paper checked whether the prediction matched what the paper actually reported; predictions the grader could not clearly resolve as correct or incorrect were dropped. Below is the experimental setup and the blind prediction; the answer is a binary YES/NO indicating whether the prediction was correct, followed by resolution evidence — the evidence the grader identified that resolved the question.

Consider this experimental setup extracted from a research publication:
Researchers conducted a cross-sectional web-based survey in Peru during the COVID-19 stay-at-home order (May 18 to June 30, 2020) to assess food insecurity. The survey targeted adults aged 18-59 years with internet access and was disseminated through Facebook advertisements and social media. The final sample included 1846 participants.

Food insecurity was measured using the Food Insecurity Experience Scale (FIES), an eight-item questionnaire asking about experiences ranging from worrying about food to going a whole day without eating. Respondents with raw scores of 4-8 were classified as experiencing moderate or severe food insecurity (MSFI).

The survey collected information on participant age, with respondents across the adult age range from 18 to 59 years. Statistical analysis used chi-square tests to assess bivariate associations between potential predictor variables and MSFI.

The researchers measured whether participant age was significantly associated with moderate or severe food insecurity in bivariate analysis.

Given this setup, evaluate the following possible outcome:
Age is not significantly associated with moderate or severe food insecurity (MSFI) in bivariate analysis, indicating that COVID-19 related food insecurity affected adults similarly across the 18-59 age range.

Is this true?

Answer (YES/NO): YES